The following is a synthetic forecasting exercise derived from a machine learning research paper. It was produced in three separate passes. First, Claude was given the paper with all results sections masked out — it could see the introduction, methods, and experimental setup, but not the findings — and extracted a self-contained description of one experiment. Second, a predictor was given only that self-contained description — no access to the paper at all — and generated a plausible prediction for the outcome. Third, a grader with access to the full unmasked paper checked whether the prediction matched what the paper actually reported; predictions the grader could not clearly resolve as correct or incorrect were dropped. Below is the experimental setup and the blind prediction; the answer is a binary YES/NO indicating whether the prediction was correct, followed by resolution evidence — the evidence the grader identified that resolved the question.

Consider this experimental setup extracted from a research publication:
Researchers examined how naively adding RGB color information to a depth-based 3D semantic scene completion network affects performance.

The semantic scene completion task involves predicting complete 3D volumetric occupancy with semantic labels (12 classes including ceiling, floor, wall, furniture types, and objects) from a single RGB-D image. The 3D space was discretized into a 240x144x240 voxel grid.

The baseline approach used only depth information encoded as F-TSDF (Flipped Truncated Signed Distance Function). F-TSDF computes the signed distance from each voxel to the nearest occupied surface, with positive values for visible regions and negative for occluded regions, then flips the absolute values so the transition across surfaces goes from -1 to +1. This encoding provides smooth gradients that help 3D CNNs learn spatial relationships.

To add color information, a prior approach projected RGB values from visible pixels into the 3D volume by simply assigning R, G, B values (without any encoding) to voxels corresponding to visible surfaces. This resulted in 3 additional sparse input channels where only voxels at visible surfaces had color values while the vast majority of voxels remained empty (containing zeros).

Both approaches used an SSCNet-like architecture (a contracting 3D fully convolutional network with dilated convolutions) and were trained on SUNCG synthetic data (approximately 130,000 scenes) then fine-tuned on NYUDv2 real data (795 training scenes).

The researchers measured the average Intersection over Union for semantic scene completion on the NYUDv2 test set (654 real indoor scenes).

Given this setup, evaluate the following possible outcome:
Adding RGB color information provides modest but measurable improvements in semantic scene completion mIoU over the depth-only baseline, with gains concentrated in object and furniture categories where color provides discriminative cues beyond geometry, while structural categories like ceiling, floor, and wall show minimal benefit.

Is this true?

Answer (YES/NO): NO